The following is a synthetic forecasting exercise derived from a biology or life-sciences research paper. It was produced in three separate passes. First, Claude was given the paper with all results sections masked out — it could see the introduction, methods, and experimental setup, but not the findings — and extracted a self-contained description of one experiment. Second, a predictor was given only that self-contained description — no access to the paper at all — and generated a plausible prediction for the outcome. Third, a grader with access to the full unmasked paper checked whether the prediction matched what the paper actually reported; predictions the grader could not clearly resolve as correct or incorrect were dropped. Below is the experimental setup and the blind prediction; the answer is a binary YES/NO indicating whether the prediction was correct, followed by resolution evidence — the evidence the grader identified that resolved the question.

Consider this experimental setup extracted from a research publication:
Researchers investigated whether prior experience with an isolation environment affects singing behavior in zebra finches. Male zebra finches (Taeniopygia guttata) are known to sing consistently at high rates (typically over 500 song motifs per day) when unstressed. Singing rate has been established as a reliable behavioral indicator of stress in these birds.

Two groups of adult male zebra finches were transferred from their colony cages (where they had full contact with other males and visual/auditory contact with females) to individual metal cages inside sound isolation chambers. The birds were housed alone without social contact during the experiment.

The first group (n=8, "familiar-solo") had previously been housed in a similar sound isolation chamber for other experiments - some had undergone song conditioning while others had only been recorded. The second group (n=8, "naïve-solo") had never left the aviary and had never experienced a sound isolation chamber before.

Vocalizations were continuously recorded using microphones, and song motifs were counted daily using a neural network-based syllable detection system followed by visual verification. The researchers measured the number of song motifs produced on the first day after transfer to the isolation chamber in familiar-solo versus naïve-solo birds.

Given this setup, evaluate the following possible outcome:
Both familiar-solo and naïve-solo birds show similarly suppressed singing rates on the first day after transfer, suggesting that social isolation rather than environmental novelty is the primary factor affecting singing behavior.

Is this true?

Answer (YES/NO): NO